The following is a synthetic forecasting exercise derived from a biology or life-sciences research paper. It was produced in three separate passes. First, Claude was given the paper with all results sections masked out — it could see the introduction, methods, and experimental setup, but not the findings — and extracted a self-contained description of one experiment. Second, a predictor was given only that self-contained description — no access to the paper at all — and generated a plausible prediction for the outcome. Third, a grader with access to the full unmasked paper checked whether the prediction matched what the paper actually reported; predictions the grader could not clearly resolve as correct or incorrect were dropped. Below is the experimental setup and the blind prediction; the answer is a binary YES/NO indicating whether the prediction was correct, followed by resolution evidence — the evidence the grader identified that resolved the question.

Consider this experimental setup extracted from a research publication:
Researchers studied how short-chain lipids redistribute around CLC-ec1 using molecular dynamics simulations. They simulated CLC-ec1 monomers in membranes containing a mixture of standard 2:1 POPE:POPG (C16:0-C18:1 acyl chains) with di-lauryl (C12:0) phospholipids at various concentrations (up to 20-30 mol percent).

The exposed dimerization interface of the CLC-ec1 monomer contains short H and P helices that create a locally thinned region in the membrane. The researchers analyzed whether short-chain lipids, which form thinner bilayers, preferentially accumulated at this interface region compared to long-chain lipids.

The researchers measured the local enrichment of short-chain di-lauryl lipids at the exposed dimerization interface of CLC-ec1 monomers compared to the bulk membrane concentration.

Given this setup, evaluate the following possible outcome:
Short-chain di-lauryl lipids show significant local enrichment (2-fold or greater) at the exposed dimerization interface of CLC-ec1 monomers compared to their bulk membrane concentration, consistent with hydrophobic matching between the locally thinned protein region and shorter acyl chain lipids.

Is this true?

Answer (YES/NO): NO